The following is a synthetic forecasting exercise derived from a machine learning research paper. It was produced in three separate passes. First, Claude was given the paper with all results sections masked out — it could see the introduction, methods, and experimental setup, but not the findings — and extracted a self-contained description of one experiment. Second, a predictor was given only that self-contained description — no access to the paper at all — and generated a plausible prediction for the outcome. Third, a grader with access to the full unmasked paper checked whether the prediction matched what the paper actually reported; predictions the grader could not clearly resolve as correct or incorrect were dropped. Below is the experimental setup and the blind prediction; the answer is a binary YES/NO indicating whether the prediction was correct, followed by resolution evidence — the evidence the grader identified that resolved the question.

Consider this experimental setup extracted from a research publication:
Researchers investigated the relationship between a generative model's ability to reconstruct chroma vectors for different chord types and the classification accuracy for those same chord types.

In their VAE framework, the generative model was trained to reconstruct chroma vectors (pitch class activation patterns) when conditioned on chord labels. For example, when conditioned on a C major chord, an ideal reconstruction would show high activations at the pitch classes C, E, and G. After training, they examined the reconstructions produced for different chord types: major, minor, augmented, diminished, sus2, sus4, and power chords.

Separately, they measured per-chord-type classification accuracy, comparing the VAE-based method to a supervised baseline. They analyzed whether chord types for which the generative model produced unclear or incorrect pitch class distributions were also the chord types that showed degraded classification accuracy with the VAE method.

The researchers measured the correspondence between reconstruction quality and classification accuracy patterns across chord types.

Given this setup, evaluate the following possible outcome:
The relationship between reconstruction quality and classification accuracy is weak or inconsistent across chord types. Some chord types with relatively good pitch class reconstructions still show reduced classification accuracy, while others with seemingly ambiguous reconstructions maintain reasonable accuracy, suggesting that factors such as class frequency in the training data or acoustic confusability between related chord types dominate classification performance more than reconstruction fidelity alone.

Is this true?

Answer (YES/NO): NO